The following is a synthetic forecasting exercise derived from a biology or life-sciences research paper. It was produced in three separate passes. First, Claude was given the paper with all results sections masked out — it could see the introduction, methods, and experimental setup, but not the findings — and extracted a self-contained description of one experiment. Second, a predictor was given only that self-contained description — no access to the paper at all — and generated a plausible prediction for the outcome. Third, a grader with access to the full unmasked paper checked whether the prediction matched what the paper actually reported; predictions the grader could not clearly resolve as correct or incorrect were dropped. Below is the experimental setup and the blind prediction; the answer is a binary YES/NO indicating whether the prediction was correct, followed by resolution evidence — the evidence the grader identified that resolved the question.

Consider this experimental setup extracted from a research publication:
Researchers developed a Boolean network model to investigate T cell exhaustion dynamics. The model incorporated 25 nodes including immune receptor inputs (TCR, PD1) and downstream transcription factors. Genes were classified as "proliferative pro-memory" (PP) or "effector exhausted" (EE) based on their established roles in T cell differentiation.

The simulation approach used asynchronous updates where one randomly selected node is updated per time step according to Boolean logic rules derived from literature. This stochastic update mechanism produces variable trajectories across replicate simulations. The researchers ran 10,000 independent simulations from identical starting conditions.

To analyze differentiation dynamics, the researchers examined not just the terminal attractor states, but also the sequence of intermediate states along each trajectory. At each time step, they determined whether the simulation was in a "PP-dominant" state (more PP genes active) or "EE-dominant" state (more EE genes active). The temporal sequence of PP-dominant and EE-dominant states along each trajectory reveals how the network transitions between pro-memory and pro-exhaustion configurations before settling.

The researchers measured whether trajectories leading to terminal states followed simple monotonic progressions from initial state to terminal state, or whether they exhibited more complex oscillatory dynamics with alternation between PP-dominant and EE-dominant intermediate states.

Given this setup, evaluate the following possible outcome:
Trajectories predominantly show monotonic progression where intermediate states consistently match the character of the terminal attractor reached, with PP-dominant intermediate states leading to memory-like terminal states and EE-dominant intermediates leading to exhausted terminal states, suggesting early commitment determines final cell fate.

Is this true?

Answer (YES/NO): NO